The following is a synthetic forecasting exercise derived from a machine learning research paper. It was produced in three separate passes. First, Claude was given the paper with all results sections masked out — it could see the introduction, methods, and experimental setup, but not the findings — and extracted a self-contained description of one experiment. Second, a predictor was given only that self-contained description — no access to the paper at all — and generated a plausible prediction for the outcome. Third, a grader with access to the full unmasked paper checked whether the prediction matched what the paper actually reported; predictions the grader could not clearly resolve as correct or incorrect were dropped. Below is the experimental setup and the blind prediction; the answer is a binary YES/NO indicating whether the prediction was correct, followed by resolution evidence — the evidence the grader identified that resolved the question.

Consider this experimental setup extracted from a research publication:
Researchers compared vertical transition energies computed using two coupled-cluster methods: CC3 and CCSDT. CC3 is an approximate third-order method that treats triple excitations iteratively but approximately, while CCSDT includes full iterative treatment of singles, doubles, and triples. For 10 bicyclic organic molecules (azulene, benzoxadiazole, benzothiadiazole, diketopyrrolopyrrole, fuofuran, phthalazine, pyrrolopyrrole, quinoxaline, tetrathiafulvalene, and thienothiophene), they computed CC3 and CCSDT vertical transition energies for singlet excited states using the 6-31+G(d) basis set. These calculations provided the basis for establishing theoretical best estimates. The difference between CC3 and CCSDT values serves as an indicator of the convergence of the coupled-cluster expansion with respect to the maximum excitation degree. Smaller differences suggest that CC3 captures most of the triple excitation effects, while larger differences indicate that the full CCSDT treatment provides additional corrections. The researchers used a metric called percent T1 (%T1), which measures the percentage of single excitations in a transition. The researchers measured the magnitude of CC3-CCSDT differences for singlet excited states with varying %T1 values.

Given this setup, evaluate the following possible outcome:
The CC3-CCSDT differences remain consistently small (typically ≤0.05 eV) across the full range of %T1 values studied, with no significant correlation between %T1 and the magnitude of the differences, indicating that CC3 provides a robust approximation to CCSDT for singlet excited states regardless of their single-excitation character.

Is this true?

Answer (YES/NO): NO